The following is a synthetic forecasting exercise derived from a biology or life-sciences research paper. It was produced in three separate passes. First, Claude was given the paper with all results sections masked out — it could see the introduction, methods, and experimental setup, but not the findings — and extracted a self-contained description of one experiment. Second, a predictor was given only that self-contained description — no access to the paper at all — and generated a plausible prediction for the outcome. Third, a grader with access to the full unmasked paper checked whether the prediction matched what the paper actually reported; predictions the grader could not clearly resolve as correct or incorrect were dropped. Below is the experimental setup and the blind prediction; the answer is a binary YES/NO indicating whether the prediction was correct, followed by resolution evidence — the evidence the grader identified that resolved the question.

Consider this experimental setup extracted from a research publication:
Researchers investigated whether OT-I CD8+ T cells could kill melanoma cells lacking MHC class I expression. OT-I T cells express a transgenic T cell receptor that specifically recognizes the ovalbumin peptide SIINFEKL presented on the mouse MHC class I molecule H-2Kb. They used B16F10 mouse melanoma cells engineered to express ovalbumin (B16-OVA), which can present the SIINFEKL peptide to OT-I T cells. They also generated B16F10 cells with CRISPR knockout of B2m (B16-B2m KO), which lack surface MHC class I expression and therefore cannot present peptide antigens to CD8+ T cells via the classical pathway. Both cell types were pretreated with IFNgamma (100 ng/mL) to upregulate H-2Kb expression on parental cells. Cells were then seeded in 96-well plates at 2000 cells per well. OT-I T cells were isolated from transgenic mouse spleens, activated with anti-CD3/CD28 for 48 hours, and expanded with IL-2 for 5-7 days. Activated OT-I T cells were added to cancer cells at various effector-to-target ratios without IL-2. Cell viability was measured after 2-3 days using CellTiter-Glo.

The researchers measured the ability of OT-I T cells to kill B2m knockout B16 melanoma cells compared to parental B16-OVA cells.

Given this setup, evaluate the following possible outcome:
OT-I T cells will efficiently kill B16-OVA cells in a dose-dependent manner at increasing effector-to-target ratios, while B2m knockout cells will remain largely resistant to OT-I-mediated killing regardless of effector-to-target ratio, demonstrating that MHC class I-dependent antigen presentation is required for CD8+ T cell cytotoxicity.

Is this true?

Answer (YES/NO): NO